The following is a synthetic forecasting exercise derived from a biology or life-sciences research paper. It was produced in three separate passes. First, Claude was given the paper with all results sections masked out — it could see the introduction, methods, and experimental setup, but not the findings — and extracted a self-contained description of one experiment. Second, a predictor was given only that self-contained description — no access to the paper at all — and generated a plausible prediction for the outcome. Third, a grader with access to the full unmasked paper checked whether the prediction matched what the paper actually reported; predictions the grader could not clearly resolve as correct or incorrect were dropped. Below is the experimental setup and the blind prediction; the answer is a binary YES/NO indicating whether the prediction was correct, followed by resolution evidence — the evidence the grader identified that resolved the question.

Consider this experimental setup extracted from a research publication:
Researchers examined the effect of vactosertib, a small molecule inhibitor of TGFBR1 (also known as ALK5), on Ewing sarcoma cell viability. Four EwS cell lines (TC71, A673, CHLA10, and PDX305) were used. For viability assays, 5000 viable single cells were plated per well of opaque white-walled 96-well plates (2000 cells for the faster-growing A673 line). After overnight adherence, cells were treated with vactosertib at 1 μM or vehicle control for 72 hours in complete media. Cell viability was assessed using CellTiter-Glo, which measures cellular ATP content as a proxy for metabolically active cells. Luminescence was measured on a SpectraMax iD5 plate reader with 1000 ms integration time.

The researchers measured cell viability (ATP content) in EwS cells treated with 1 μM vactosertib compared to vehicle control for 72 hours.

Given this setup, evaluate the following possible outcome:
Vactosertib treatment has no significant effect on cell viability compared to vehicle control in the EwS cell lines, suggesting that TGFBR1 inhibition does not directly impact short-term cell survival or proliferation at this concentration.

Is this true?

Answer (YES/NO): YES